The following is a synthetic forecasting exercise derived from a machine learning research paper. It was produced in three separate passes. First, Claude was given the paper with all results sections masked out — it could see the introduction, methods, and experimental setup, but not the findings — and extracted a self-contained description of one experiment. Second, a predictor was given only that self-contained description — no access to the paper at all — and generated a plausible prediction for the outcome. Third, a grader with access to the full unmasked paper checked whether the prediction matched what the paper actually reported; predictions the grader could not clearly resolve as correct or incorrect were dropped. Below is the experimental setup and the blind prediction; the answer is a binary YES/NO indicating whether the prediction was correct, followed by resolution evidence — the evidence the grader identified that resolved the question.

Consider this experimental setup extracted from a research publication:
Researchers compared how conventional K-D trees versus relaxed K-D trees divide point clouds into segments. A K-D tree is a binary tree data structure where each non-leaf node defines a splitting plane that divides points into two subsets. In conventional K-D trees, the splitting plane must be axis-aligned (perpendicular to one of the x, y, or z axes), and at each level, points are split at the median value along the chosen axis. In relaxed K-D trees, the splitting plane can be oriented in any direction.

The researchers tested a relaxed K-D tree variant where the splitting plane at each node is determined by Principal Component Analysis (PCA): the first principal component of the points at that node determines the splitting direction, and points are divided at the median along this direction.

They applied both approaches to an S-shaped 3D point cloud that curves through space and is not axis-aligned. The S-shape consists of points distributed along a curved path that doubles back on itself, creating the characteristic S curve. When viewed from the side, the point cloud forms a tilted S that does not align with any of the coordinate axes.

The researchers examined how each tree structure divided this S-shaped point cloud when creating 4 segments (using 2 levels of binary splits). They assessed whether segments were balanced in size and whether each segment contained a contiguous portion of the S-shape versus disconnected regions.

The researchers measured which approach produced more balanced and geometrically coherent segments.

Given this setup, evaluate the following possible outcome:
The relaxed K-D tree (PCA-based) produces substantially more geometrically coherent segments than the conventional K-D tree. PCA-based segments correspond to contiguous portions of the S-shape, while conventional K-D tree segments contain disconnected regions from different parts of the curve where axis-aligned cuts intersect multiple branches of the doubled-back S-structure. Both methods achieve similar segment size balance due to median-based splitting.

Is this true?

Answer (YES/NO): NO